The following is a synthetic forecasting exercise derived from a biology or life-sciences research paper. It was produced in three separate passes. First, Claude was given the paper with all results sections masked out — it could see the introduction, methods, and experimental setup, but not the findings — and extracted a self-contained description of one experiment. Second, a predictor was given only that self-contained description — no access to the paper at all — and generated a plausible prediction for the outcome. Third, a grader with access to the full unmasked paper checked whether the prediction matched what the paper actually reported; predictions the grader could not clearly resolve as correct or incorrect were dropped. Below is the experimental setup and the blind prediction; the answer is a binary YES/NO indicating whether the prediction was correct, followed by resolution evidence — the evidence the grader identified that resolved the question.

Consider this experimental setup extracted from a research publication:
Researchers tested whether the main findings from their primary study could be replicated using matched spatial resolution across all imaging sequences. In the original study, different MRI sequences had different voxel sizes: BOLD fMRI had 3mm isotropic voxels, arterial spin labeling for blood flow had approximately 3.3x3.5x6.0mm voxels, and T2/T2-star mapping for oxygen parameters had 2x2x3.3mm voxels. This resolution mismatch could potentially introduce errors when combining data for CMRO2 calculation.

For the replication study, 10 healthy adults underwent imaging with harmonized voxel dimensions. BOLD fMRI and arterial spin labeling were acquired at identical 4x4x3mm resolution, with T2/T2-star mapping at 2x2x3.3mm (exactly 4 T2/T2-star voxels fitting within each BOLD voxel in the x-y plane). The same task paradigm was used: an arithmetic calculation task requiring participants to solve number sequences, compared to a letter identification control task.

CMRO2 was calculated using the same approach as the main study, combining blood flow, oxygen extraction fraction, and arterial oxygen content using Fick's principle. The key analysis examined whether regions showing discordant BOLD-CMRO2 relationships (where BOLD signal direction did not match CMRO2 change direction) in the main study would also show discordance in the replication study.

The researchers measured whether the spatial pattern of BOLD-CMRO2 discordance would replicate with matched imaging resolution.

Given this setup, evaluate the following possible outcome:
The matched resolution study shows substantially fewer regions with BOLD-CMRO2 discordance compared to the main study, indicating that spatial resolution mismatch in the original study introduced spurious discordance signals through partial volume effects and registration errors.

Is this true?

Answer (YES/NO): NO